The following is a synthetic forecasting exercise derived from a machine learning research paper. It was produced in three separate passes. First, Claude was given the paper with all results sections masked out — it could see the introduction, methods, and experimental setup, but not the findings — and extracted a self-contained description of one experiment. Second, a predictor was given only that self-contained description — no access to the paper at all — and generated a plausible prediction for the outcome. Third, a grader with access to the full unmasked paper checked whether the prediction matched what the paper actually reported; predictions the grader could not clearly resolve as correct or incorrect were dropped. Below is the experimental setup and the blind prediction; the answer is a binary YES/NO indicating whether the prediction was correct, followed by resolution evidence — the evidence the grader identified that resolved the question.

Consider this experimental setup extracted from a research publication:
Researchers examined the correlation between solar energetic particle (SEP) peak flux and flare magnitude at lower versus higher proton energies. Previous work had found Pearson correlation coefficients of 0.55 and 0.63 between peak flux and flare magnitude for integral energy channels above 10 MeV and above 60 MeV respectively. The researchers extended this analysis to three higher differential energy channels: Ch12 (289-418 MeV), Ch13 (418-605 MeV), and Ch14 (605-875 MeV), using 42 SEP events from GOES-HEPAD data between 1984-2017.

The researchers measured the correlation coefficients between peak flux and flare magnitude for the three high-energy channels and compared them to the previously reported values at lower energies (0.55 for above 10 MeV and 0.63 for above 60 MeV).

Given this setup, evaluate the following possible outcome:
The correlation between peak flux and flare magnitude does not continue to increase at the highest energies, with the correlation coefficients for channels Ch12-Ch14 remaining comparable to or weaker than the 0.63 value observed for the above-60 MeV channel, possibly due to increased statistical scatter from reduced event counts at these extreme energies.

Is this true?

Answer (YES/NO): YES